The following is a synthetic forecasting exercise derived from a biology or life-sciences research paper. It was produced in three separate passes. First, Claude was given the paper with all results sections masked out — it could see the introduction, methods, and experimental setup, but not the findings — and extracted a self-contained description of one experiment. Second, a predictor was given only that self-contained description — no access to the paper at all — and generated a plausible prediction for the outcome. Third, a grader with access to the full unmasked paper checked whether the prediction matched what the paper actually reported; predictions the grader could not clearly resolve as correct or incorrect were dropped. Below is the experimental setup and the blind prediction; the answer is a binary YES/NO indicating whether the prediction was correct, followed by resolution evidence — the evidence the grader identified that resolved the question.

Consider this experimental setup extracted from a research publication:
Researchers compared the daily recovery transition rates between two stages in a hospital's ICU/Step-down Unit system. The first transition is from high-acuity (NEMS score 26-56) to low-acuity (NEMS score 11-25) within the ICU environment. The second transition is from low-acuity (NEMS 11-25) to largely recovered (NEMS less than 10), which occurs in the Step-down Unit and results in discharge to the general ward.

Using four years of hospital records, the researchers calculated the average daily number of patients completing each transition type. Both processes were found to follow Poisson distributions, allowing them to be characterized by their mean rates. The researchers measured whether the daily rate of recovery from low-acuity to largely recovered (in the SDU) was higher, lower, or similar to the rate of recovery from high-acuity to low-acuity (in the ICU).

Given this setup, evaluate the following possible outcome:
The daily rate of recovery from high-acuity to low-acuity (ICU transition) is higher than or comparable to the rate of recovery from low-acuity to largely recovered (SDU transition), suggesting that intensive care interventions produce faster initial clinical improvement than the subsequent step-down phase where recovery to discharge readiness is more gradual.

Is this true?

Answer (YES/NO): NO